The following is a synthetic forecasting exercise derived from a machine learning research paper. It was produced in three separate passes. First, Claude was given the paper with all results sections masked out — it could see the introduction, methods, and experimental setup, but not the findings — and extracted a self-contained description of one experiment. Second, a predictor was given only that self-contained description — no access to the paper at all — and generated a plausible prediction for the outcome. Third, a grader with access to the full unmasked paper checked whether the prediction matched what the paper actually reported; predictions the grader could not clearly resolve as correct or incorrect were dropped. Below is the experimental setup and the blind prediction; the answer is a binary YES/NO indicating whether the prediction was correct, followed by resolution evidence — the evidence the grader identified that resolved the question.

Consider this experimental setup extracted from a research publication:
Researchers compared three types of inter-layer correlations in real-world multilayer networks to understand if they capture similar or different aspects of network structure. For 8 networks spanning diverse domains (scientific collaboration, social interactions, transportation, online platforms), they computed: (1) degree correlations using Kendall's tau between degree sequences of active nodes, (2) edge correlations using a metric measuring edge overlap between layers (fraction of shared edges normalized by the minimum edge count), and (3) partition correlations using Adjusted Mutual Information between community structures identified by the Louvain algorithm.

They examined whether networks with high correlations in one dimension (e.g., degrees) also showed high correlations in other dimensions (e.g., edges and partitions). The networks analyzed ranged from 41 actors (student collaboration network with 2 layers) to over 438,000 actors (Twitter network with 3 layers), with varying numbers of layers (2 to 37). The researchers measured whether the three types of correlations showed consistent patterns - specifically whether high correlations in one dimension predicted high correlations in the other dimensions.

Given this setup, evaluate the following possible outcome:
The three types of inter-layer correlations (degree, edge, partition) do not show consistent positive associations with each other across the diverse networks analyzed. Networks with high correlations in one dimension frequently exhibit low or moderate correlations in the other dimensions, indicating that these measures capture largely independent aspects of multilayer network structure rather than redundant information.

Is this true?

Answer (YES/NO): YES